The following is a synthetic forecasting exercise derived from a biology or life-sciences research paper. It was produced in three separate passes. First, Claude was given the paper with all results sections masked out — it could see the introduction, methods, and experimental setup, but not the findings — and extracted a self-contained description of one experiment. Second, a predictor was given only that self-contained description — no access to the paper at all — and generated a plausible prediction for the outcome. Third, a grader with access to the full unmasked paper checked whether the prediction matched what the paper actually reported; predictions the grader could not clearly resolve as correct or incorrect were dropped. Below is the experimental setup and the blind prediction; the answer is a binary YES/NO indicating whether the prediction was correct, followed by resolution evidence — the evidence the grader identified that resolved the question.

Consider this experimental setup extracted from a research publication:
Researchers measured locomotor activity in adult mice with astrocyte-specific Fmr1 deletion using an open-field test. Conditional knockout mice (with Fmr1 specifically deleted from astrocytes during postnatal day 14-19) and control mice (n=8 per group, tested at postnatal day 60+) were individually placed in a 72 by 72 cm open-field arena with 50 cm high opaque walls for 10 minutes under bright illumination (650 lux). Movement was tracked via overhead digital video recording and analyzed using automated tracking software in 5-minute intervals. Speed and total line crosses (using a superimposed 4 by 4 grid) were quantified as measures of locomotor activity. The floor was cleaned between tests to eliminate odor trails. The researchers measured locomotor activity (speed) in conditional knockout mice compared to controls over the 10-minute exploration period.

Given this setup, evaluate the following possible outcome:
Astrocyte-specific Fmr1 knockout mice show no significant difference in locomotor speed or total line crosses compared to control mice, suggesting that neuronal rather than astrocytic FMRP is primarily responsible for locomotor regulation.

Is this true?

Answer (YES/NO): NO